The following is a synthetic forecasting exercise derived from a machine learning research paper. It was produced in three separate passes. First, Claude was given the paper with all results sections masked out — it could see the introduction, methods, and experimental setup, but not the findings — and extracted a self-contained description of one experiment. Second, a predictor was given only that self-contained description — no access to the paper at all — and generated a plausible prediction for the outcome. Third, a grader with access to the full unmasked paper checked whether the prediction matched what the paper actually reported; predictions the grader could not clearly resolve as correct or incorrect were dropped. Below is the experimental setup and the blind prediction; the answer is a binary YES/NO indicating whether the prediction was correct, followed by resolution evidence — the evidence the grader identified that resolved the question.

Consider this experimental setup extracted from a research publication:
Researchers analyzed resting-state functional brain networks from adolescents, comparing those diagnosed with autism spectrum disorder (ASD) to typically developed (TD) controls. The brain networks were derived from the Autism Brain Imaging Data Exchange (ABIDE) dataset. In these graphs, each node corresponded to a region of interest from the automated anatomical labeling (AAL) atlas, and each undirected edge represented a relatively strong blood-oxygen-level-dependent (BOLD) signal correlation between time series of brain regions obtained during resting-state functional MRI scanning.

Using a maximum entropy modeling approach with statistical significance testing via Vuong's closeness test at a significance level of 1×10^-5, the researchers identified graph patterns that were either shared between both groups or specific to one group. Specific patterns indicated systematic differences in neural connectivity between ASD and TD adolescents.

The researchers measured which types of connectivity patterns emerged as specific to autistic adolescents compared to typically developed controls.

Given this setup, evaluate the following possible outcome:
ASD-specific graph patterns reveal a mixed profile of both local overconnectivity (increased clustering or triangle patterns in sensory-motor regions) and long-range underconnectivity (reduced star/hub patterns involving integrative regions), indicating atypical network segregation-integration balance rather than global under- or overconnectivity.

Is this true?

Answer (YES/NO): NO